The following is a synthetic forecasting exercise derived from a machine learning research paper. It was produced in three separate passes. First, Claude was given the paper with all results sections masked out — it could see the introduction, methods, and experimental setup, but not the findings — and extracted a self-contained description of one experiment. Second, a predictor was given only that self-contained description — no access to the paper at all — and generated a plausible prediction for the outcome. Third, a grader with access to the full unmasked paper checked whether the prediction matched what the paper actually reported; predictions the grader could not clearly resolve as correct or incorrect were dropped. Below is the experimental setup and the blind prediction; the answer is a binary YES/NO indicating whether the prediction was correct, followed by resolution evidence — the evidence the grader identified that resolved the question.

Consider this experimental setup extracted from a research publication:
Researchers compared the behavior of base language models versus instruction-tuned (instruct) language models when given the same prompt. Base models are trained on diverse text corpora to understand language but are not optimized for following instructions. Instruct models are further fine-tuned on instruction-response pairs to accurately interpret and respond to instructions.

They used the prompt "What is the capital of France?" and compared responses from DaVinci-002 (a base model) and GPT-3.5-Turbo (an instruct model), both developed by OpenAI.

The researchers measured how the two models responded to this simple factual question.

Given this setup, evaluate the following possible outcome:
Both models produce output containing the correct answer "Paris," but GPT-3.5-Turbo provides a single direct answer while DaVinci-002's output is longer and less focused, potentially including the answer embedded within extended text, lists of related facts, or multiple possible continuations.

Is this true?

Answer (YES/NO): YES